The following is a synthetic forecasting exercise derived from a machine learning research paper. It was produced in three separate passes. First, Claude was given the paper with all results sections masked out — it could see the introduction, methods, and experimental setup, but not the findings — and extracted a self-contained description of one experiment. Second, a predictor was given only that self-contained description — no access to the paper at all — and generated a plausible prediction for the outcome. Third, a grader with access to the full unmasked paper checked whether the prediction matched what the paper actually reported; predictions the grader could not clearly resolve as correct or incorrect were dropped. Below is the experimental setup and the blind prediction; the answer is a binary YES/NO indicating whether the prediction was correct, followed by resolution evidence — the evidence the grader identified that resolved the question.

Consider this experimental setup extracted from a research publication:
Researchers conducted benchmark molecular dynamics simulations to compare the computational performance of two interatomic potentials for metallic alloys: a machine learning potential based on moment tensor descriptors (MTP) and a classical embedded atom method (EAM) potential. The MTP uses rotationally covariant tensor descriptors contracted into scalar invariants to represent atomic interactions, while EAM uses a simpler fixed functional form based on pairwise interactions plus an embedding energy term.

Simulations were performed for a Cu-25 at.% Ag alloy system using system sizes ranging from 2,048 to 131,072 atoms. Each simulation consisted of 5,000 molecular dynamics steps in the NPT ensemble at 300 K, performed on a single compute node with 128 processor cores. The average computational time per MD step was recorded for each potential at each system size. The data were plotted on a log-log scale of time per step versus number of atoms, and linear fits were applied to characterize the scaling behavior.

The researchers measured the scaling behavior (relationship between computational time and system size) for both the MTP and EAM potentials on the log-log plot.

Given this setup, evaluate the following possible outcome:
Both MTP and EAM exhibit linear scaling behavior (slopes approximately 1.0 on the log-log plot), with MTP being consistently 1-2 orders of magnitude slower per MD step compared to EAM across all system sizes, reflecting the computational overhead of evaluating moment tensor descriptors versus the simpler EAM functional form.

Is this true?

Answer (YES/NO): YES